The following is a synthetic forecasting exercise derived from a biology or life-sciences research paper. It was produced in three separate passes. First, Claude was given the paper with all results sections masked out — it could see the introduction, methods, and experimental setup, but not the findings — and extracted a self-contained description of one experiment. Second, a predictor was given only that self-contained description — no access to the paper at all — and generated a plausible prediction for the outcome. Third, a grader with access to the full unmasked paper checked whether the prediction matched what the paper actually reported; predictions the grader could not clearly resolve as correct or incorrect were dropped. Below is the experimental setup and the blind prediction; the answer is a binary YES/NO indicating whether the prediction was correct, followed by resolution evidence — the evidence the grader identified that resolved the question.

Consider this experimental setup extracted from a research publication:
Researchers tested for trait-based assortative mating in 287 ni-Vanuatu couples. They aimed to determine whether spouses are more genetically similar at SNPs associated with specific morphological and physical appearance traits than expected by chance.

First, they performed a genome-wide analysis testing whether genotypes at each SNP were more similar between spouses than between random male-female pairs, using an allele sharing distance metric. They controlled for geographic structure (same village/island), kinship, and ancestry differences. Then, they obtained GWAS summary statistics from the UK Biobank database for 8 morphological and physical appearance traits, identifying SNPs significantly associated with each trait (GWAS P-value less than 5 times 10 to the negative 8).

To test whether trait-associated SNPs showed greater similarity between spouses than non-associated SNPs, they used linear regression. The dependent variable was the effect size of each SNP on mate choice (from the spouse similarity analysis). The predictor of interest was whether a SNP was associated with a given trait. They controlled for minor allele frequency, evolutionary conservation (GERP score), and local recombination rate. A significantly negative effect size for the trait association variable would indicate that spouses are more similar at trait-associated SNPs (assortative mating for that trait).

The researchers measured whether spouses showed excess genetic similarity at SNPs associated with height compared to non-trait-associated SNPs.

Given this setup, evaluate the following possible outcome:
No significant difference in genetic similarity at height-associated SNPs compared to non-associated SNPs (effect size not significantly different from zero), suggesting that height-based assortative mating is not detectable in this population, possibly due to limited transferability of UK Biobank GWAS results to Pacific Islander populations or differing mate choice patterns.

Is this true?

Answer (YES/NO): YES